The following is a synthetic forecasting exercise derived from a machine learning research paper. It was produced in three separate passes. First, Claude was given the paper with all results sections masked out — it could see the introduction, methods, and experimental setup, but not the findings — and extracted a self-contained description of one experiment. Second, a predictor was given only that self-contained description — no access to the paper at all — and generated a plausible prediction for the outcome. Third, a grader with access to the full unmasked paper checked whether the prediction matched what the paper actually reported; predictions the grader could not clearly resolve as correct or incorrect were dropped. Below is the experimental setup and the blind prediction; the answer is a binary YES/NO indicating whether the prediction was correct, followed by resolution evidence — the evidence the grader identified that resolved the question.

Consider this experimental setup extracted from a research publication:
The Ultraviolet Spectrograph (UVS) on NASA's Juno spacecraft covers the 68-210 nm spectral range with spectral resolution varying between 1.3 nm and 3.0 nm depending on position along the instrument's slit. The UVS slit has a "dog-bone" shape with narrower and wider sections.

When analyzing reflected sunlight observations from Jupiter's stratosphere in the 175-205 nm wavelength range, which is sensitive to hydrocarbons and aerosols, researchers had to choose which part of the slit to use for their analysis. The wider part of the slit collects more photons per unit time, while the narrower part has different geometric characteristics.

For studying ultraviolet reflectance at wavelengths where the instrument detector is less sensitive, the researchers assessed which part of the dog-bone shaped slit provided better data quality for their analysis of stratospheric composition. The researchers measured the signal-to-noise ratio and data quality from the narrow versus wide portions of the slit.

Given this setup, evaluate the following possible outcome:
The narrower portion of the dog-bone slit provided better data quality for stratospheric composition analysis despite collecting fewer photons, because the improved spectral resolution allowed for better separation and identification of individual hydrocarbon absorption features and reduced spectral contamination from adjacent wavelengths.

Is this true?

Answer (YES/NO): NO